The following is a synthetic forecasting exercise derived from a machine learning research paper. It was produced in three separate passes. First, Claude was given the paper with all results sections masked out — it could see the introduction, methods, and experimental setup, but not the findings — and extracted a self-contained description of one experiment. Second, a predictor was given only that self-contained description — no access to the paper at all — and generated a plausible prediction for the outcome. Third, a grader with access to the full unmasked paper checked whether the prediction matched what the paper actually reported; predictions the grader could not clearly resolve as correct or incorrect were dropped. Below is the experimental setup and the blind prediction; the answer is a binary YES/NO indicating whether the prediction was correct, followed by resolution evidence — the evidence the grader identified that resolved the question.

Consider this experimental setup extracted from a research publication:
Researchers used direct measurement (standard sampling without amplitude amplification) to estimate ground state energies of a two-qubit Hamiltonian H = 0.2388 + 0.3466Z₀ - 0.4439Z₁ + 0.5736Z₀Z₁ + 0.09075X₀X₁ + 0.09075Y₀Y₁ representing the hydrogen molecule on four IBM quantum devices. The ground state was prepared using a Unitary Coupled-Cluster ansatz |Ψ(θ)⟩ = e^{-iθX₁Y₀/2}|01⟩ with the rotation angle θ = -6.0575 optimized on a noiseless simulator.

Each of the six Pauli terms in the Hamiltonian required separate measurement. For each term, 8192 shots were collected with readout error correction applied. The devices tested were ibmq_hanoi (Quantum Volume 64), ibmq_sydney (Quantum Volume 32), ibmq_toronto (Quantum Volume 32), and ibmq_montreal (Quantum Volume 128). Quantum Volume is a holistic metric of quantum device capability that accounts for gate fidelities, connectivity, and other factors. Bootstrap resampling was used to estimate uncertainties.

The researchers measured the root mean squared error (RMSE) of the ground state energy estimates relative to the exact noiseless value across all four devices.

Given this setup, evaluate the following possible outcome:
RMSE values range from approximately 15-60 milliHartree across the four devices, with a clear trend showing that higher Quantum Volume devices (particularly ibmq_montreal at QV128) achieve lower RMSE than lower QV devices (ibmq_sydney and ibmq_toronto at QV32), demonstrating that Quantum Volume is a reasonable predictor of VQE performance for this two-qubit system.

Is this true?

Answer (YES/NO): NO